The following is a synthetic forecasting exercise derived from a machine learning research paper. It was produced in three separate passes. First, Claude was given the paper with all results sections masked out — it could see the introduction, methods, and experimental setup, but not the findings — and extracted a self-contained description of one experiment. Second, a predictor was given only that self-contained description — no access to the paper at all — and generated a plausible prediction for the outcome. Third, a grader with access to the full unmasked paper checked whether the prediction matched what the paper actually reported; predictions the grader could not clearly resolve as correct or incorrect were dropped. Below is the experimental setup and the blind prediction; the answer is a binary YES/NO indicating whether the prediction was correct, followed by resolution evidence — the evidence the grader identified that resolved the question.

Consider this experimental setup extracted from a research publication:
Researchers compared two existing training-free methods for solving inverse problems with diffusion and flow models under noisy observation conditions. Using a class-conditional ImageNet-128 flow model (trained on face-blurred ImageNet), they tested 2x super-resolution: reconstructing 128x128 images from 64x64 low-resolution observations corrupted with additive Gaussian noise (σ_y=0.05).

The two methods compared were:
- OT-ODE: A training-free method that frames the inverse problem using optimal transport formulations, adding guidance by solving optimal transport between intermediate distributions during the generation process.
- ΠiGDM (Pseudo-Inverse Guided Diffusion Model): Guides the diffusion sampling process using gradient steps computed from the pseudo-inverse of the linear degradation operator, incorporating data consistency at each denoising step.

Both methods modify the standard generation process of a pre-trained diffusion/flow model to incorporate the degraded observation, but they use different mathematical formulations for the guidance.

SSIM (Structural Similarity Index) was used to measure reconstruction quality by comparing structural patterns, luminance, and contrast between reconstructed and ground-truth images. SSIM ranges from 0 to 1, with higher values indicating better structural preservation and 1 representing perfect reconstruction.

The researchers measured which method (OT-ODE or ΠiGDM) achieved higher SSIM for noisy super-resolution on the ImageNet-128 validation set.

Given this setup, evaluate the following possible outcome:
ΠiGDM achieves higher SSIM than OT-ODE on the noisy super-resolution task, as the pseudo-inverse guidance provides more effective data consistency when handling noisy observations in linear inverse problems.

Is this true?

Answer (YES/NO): NO